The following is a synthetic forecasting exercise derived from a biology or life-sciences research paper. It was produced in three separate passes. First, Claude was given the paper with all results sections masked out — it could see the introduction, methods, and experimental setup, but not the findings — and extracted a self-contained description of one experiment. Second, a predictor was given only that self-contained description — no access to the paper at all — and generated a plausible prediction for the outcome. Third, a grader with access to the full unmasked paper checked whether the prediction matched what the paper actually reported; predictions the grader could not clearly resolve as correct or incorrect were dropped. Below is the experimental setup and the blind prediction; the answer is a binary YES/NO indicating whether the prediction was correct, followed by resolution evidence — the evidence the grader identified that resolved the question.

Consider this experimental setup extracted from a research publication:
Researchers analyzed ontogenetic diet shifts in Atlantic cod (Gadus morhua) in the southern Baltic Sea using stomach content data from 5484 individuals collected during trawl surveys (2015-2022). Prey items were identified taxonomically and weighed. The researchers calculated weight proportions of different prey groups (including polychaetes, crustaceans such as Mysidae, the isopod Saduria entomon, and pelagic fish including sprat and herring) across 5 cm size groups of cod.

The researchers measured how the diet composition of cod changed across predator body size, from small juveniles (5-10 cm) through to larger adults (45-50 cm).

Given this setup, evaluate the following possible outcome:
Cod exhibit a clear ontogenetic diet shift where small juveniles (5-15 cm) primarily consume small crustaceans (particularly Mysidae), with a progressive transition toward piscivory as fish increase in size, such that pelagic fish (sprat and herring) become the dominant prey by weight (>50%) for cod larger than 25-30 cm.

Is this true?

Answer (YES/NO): NO